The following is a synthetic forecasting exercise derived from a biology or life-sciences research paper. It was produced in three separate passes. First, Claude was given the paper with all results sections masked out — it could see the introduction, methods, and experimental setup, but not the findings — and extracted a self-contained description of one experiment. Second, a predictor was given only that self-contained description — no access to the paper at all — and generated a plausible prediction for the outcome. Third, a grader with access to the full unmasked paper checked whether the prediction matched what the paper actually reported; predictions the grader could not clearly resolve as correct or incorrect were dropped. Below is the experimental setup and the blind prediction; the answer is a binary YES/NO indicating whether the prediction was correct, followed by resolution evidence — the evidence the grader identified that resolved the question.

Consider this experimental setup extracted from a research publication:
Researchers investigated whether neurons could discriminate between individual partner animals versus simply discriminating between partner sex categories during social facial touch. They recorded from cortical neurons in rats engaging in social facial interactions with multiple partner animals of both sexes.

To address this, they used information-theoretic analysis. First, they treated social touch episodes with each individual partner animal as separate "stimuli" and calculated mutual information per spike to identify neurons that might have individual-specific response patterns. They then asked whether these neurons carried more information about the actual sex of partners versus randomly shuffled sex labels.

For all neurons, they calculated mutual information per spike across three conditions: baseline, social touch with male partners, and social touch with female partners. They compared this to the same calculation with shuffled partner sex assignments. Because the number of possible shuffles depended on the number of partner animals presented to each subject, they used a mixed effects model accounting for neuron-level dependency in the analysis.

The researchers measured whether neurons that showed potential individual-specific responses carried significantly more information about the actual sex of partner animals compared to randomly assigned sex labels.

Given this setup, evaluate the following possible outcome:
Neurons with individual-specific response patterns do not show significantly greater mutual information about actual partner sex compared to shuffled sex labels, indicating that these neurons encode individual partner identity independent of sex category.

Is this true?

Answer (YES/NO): NO